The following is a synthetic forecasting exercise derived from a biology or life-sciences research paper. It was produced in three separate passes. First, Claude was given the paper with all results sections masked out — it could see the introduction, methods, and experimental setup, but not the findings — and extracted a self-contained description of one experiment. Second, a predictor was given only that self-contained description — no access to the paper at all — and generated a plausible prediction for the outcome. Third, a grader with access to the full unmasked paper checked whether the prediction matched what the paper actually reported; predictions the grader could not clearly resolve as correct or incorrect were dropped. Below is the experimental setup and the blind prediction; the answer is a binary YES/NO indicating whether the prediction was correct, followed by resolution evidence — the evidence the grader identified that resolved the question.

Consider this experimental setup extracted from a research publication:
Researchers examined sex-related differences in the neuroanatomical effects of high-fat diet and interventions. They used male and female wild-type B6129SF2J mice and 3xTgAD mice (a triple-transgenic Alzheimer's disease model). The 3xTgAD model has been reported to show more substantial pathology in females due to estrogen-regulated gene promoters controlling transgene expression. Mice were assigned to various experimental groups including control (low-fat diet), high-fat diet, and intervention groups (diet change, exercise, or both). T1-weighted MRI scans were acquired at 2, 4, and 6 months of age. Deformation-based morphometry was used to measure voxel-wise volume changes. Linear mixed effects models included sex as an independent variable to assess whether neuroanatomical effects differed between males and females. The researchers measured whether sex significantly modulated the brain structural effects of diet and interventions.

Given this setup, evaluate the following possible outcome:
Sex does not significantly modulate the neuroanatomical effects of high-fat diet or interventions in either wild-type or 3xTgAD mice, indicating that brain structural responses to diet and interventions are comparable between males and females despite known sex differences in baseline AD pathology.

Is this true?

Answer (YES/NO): YES